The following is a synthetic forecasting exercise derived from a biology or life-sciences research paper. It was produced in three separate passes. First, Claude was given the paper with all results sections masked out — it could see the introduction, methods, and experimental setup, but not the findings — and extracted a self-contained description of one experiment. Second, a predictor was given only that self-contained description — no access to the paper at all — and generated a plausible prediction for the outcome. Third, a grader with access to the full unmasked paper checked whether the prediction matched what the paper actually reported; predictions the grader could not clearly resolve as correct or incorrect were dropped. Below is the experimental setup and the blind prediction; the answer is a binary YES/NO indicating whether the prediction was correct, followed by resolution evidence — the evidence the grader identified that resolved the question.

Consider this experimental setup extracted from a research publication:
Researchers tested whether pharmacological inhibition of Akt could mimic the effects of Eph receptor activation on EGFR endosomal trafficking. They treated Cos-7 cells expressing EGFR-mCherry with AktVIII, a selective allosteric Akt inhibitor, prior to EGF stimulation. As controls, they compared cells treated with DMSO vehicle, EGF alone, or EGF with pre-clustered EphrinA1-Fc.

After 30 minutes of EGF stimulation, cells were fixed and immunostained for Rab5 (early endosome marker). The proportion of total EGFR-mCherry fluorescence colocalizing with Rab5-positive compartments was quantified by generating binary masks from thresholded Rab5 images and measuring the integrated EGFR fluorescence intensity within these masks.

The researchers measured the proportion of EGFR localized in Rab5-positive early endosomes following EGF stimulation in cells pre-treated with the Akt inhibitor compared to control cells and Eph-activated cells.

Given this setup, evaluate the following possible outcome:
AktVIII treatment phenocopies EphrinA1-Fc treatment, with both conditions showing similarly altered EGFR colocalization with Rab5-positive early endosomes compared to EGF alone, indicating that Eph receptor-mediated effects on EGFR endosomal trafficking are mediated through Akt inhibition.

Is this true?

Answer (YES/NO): YES